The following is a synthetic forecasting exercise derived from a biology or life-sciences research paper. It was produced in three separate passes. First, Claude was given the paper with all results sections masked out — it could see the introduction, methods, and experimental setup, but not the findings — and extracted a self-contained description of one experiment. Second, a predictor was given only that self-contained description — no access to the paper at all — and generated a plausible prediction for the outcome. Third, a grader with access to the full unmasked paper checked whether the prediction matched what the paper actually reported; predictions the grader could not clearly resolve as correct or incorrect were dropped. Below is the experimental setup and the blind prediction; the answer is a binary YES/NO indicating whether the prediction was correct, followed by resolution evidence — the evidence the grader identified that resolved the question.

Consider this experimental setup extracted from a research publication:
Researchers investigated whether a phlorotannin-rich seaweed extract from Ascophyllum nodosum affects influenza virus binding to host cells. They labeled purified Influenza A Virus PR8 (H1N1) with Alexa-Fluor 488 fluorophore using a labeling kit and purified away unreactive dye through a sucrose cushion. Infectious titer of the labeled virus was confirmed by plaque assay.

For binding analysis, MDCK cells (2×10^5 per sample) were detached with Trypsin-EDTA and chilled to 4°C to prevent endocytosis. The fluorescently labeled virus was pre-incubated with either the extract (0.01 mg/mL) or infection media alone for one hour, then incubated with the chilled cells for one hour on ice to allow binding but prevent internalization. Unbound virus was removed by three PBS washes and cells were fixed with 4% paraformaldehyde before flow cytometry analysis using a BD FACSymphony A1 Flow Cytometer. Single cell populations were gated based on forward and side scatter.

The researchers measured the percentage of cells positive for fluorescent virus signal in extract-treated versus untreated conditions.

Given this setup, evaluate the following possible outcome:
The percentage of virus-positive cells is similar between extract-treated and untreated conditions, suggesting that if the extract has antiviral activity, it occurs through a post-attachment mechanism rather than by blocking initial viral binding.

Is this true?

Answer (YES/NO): NO